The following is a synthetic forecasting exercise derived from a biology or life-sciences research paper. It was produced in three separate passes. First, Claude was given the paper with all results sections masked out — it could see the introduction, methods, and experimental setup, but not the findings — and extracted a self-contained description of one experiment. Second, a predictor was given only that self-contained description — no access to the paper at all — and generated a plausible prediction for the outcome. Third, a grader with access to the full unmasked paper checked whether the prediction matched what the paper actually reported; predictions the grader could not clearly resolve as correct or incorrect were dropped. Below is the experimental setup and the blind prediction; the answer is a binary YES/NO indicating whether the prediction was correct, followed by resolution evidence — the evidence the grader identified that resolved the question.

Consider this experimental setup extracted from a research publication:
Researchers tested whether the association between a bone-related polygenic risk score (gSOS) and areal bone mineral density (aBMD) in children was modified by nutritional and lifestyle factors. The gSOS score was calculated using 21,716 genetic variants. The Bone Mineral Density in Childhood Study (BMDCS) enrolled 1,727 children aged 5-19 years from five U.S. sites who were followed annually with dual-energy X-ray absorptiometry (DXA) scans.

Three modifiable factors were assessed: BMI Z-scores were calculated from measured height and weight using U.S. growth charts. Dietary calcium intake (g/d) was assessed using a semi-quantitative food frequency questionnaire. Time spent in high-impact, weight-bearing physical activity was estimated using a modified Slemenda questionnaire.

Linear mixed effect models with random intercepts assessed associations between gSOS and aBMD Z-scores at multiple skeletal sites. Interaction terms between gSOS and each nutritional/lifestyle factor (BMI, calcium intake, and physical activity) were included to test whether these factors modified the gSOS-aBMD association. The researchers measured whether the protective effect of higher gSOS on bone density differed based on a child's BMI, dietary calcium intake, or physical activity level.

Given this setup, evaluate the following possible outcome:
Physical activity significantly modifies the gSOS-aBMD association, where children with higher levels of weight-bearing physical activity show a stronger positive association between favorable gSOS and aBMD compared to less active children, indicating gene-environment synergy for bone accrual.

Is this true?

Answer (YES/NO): NO